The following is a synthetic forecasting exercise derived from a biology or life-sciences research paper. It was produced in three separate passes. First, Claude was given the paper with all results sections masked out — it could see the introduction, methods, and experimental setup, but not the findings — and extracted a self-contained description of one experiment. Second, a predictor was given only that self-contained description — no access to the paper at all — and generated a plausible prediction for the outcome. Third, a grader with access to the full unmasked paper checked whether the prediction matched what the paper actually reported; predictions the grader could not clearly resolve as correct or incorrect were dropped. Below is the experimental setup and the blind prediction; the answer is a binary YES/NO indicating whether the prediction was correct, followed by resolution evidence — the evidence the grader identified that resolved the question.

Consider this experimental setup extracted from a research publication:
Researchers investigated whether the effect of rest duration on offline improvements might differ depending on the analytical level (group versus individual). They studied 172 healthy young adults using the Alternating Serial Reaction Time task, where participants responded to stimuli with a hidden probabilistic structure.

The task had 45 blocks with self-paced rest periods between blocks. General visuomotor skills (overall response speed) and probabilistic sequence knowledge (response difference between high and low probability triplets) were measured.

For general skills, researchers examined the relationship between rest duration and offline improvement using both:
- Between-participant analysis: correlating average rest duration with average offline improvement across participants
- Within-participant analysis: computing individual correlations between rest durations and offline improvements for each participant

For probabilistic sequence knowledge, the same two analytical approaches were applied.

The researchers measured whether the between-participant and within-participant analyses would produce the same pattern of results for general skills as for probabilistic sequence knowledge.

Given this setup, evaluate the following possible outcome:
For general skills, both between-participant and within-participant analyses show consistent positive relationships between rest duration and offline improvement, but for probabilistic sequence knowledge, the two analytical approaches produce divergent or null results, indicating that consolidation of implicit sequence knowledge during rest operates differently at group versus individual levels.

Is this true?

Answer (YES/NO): NO